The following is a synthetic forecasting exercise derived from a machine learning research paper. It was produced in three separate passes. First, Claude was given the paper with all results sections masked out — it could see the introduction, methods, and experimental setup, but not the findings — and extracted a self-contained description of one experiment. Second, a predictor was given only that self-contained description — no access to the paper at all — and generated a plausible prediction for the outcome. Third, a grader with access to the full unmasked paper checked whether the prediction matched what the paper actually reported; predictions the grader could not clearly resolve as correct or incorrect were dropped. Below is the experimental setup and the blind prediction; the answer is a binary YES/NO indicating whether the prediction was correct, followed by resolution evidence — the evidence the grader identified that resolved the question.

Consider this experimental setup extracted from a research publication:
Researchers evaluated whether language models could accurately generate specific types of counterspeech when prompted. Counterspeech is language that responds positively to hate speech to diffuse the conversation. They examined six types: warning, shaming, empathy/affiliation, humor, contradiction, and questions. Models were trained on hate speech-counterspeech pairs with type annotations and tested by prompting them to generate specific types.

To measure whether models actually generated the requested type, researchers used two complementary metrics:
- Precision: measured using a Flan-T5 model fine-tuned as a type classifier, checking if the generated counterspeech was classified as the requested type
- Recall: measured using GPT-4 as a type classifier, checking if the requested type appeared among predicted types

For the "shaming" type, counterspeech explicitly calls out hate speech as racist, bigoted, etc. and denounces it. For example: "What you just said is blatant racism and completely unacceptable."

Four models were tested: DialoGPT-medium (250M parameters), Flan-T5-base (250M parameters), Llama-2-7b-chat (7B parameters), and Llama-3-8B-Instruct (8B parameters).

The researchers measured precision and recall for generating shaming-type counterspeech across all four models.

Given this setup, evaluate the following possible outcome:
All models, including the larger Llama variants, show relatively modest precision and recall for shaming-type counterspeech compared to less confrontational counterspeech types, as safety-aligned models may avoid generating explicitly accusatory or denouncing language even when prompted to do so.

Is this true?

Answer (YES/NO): NO